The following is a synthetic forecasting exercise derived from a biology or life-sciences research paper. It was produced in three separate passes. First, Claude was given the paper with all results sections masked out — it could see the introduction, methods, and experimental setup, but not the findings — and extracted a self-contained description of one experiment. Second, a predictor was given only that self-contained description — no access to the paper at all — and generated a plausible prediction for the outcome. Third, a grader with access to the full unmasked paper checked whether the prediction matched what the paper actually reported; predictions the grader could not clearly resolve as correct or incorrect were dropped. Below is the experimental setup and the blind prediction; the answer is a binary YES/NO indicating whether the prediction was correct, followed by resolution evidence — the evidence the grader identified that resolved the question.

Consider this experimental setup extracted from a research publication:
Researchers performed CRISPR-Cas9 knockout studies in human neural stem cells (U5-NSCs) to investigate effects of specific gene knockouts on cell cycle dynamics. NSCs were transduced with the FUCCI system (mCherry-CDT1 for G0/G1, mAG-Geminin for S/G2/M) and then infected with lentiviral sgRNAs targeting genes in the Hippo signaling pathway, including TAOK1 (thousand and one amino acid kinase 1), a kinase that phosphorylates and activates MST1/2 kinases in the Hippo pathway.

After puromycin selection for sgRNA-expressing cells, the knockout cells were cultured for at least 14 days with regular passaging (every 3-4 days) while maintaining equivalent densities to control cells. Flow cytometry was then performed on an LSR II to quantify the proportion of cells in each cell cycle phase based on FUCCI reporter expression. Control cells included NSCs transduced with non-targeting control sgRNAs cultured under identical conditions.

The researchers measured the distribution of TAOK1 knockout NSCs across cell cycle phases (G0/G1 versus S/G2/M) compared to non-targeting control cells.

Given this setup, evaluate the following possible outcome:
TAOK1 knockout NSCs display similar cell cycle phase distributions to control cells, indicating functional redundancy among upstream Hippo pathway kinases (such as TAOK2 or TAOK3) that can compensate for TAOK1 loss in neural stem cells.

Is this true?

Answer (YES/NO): NO